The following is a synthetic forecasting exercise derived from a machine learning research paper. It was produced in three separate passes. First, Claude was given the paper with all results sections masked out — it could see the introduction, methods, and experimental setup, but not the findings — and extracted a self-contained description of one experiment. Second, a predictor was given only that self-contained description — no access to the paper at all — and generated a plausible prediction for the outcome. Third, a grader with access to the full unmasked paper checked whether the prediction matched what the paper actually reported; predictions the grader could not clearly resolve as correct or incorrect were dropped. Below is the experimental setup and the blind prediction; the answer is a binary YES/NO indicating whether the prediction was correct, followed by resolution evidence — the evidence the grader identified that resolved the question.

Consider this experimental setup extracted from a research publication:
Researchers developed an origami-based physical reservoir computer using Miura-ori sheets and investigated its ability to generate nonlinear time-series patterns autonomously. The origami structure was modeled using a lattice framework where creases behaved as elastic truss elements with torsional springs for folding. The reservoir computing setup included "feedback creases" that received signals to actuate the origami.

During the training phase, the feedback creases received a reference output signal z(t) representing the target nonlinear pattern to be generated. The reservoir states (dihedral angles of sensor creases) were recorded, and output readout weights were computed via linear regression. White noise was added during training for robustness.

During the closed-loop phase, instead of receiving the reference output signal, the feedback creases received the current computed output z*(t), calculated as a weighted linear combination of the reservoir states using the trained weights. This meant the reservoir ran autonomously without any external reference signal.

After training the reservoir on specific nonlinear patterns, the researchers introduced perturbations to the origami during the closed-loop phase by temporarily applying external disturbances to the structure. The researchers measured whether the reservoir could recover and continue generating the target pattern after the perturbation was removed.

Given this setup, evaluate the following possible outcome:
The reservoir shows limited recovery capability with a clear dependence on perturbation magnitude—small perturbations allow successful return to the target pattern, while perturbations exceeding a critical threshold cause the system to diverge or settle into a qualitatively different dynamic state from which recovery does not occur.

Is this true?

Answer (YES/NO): NO